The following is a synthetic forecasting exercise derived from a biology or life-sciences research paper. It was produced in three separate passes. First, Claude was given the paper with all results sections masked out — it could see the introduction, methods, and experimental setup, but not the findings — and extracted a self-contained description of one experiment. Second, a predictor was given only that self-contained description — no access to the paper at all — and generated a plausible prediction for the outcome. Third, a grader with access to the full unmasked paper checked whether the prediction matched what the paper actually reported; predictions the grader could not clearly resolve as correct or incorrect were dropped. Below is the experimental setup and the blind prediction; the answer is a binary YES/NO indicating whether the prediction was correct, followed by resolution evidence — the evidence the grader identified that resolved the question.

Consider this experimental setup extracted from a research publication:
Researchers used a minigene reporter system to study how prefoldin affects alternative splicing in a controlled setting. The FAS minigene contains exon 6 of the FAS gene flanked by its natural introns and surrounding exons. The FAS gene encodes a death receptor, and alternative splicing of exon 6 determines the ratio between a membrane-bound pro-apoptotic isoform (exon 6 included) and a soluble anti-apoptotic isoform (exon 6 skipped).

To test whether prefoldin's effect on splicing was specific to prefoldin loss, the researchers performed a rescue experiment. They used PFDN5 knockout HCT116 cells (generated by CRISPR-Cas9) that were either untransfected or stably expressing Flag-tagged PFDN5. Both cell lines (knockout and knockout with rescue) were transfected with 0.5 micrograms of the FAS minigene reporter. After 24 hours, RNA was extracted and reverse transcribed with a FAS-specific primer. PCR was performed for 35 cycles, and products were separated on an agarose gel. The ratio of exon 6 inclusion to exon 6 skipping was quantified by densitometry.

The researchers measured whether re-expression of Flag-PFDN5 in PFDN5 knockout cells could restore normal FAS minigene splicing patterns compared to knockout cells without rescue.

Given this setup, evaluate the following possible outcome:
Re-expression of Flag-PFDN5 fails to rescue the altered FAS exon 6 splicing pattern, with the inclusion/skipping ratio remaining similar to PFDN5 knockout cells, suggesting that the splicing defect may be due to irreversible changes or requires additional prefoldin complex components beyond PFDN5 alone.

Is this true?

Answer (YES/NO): NO